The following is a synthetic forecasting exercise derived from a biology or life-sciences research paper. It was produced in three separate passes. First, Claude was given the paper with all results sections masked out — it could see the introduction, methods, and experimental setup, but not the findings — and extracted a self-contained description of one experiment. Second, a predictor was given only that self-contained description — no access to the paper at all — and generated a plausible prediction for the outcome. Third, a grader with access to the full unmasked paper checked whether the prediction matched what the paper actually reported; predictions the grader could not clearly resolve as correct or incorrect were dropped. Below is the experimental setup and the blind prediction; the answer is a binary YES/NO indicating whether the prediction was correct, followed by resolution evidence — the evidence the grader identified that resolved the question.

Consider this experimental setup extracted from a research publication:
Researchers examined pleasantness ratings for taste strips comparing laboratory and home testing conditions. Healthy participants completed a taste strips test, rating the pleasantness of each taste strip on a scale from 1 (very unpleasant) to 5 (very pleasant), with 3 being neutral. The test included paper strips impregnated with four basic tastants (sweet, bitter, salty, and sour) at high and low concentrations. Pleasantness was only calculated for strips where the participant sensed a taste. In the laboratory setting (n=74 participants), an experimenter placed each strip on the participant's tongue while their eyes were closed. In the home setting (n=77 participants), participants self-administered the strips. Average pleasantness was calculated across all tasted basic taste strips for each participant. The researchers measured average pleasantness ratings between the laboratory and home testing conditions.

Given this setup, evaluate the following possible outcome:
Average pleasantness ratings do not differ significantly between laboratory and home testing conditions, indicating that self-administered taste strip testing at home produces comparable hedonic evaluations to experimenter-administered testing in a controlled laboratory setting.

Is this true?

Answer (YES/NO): YES